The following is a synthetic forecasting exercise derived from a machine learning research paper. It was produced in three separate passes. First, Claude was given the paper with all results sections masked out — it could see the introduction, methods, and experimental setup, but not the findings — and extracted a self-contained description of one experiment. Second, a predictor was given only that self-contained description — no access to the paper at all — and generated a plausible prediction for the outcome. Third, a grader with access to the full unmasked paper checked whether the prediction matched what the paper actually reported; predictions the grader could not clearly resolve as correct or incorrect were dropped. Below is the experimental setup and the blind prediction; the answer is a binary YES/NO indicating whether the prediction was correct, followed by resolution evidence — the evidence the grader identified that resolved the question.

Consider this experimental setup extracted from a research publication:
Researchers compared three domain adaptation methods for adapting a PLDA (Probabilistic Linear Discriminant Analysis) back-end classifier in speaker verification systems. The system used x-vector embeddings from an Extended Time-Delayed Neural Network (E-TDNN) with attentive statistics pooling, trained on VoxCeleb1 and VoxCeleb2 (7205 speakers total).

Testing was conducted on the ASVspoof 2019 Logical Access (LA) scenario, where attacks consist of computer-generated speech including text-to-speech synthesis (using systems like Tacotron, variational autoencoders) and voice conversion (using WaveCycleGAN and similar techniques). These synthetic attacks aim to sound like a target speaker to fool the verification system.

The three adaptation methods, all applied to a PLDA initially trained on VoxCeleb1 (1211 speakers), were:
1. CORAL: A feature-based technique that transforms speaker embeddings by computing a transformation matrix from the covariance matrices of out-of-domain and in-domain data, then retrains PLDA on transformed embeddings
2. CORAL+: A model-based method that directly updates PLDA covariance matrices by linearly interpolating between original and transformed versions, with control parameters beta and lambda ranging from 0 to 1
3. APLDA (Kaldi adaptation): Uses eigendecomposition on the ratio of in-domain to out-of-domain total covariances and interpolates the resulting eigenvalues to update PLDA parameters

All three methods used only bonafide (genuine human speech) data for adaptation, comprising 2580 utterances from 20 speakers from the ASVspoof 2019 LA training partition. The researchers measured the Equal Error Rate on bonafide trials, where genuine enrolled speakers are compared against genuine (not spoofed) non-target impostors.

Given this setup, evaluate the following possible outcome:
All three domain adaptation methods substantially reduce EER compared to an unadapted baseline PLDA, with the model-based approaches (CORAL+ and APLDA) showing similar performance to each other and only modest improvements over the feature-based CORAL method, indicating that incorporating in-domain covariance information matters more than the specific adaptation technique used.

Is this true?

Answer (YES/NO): NO